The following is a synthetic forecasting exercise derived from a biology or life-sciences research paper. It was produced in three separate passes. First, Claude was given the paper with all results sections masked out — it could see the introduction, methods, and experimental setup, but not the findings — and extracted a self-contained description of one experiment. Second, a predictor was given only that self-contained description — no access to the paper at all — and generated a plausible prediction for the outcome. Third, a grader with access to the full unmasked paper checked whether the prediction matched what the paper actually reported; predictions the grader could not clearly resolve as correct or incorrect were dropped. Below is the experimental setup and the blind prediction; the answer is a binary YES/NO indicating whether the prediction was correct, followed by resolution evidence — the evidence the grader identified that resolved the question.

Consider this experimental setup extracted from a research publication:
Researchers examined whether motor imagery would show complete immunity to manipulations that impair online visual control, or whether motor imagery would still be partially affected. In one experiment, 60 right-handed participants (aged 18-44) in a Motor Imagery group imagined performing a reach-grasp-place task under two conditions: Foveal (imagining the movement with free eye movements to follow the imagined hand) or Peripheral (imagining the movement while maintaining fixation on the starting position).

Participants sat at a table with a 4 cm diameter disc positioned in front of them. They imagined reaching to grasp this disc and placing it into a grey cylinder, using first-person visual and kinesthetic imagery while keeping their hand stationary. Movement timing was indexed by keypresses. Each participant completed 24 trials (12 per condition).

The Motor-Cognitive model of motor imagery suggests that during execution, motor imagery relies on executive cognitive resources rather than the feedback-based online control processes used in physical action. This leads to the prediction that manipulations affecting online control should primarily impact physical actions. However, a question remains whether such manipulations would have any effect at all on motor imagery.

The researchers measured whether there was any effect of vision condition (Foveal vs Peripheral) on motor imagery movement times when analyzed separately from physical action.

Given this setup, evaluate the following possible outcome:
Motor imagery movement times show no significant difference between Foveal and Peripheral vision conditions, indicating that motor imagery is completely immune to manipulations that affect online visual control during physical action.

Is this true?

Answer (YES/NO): NO